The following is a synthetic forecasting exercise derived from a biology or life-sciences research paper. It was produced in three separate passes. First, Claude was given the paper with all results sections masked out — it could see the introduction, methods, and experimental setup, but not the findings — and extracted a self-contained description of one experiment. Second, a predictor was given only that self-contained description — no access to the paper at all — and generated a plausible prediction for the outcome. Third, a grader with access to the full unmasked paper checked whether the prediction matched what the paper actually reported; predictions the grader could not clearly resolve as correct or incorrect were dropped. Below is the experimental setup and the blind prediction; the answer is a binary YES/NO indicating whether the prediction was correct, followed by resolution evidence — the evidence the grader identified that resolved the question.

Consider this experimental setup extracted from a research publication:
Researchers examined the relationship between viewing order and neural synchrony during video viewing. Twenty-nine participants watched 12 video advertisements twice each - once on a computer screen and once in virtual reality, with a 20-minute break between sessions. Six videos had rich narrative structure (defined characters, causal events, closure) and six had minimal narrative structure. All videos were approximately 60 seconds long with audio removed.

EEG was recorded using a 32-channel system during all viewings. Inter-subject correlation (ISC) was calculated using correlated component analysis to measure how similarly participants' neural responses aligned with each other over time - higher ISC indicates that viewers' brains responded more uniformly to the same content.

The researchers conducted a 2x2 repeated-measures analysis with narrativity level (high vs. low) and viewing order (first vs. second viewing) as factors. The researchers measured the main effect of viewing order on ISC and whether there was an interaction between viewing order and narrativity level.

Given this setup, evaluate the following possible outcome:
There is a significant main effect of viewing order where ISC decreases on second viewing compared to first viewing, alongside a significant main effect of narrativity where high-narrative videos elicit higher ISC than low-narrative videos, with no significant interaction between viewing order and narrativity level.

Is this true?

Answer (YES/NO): NO